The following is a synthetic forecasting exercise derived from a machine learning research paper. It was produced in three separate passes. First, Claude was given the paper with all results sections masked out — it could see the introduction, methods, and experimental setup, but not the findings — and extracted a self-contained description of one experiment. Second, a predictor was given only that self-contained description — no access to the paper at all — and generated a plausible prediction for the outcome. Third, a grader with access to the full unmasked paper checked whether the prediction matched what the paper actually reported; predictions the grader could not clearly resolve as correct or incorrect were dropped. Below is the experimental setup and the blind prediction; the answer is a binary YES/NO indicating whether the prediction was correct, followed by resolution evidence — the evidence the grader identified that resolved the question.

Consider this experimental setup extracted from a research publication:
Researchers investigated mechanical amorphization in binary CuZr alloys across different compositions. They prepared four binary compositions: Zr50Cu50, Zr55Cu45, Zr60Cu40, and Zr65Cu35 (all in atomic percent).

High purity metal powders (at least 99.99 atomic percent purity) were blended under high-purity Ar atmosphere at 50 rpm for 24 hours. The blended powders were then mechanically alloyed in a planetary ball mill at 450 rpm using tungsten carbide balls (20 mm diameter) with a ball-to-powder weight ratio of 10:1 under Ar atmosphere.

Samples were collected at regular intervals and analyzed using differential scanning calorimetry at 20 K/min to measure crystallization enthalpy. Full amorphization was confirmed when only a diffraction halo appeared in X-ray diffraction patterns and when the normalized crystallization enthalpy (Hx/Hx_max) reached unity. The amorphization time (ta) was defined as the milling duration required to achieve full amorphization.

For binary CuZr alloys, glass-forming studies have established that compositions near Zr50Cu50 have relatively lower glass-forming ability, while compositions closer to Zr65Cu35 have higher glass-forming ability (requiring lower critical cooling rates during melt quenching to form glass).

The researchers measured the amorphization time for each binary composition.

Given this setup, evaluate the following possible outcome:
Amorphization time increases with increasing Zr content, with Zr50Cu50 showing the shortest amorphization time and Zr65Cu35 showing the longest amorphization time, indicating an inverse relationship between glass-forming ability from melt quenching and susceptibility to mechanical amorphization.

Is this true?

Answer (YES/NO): NO